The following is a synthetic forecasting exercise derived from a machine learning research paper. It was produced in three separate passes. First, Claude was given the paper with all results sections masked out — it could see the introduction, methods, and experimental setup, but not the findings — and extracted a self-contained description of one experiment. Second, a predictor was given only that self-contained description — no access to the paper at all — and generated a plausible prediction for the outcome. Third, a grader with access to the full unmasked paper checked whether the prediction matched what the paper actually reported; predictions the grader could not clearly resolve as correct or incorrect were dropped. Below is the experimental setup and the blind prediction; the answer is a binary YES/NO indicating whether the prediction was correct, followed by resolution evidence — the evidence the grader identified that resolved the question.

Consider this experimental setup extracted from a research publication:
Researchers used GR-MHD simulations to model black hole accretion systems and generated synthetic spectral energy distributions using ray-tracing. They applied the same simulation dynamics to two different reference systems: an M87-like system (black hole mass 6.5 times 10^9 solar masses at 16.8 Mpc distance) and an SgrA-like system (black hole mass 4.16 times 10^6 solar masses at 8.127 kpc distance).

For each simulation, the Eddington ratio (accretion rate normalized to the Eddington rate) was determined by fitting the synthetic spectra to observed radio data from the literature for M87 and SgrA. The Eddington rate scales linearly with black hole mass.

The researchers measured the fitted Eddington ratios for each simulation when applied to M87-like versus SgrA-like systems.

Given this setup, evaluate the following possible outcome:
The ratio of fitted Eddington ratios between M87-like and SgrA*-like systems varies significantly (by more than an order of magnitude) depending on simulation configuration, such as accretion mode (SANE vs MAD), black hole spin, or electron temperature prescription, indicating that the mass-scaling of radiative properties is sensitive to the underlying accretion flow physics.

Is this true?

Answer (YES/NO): NO